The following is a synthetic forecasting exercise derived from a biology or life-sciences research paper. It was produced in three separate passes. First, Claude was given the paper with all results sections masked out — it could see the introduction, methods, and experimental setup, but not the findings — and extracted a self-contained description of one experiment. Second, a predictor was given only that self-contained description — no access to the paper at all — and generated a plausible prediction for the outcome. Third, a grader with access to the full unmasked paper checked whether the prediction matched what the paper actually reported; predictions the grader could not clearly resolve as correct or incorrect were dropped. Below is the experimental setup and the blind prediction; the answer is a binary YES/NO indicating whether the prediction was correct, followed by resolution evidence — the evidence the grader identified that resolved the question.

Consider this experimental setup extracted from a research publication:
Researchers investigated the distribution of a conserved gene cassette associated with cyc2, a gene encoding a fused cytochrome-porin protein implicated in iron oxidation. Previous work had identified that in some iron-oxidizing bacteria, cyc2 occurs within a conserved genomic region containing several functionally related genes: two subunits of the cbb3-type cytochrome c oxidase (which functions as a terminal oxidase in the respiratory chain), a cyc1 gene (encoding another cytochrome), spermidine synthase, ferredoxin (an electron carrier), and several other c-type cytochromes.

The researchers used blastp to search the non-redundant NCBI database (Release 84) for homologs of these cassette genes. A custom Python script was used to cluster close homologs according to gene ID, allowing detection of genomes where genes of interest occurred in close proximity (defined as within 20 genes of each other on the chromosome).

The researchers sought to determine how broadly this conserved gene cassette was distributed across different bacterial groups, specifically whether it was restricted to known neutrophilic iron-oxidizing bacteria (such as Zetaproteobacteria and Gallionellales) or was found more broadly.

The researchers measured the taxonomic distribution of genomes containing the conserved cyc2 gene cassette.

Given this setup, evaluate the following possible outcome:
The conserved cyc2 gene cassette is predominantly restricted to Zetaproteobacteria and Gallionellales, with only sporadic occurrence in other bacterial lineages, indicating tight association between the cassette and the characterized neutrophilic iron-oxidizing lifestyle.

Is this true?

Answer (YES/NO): NO